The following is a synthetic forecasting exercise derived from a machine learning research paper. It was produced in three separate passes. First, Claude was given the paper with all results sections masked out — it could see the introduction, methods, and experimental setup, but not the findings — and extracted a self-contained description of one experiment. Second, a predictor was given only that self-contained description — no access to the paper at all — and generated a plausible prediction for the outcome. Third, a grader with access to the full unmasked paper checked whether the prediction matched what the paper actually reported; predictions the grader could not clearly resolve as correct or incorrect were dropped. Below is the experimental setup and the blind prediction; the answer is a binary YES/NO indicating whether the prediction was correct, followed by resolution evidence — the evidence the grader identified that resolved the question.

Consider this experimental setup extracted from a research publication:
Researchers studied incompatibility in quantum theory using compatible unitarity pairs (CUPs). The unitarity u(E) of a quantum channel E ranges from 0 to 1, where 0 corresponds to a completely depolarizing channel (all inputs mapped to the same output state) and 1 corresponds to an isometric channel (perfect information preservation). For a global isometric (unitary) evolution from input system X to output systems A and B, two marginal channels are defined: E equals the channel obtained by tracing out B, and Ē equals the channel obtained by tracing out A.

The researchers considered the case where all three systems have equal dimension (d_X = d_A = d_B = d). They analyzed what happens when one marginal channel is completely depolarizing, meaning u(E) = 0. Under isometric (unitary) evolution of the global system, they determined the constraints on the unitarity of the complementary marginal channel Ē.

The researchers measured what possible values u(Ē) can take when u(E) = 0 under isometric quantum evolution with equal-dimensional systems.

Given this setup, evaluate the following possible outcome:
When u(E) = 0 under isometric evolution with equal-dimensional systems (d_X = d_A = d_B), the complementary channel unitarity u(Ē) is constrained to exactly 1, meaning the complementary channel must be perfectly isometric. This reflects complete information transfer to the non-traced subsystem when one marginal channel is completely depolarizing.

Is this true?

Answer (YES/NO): YES